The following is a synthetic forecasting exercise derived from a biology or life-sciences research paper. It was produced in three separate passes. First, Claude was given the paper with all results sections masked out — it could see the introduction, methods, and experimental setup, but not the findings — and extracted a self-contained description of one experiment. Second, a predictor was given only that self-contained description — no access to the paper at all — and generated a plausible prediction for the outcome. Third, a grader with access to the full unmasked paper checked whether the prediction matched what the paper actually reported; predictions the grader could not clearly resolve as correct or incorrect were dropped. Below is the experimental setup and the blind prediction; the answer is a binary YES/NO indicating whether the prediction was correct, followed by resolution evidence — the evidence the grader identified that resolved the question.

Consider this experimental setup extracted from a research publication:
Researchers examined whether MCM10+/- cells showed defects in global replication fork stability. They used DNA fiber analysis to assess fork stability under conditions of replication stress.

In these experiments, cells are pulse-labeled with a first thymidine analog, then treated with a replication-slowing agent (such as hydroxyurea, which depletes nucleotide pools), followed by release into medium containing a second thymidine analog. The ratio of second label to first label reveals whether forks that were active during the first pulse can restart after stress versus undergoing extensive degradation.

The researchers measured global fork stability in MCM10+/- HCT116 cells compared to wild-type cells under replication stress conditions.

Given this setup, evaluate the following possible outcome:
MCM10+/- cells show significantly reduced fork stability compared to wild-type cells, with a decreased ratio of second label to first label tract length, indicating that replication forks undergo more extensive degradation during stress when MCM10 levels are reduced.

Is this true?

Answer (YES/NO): NO